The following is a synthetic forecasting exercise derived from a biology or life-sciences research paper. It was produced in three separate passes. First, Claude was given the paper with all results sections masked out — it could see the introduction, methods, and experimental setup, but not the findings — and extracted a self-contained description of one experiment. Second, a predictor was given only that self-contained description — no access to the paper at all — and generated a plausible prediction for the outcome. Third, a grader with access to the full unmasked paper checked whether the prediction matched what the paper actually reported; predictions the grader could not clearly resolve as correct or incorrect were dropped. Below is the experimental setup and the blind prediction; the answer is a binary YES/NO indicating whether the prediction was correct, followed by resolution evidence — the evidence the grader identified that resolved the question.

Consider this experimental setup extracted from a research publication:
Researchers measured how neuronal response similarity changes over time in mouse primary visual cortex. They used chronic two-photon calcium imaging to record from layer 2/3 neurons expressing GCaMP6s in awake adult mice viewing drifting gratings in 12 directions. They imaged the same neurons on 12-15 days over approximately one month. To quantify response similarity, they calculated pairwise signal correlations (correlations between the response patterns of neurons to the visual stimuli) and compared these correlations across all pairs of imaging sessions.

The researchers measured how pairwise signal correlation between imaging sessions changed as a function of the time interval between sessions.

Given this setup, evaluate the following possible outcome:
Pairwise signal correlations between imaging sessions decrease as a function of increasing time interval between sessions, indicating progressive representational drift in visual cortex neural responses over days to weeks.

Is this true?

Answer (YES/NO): YES